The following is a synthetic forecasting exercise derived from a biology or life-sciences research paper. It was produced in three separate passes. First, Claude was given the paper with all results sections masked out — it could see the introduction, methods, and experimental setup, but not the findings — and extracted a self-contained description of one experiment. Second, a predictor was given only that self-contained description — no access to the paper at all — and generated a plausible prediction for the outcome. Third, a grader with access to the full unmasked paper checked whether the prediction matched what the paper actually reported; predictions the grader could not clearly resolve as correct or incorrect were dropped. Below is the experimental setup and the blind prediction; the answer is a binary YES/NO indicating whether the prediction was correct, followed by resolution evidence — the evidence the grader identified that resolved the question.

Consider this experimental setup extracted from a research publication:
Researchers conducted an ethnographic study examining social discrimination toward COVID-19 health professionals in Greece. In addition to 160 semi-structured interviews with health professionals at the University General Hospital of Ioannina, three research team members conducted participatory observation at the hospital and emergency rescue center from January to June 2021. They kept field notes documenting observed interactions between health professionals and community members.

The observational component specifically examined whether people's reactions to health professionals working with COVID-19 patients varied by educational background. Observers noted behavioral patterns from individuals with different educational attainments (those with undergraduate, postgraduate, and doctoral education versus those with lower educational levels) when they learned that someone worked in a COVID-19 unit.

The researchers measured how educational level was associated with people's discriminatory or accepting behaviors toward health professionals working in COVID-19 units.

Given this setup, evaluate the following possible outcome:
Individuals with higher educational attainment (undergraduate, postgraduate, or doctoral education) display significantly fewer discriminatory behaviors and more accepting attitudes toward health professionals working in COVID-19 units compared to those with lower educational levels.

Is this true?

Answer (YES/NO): YES